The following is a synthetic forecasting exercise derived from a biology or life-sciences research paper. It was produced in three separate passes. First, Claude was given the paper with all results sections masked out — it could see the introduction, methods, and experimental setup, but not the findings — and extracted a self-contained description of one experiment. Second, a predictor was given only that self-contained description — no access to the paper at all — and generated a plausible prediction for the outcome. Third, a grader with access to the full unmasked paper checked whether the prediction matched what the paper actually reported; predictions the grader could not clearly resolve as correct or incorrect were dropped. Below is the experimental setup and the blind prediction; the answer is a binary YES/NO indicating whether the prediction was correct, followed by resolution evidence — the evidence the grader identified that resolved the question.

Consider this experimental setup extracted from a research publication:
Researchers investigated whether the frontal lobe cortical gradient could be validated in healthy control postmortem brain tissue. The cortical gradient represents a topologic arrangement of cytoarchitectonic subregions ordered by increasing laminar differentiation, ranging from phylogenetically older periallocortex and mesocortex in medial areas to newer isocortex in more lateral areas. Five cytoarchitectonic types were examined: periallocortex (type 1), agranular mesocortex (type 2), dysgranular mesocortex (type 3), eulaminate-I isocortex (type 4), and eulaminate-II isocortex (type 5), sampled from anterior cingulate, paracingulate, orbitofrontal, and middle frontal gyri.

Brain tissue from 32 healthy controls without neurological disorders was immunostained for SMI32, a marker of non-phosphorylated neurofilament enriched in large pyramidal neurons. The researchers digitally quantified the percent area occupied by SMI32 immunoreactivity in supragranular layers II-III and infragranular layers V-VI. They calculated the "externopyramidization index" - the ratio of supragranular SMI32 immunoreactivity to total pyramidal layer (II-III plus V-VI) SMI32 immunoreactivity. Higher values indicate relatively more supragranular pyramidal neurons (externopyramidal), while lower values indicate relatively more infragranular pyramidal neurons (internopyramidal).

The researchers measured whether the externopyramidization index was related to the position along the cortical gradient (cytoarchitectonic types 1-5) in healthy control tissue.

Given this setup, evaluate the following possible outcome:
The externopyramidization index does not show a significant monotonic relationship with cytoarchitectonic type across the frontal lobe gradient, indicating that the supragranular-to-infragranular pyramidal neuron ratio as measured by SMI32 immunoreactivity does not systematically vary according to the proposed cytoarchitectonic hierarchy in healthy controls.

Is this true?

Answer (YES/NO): NO